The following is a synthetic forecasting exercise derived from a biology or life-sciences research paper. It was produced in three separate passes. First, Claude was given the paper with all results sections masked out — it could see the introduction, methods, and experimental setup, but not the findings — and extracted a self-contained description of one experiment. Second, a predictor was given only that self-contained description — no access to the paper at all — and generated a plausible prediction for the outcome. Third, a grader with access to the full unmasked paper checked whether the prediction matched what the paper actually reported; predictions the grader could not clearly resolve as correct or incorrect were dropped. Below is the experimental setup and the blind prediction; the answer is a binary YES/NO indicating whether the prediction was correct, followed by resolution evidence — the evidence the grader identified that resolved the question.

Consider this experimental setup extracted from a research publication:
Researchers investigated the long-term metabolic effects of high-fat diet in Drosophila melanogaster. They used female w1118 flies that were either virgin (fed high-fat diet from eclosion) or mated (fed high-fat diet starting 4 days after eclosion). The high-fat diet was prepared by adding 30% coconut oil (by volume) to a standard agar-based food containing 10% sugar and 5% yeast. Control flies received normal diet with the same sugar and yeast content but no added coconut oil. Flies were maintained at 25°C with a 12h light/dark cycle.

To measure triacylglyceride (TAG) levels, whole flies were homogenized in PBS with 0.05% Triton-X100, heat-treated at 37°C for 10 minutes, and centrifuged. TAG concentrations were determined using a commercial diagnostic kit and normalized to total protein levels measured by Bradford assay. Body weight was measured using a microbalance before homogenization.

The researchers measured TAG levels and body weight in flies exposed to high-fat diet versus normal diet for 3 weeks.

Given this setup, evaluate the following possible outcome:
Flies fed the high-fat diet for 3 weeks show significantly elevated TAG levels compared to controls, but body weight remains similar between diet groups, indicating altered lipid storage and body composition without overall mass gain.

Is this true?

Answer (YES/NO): NO